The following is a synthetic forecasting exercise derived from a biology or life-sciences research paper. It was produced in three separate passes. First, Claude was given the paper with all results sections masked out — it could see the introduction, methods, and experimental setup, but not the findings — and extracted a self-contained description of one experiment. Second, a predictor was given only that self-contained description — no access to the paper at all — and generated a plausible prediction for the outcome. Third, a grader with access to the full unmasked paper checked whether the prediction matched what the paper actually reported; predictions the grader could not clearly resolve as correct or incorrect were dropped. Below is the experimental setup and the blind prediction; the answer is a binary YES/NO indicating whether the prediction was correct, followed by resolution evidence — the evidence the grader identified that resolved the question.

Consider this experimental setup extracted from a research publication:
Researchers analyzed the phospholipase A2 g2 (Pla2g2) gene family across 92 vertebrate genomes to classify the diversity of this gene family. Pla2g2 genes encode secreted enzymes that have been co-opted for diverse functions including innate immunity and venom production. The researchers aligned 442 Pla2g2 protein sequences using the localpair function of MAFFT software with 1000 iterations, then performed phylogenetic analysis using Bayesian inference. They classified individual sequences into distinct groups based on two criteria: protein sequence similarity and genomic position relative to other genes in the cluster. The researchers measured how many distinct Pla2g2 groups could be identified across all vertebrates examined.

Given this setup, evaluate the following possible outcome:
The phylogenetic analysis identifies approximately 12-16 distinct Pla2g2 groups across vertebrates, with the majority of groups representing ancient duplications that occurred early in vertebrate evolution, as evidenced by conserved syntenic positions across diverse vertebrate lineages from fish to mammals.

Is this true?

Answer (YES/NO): NO